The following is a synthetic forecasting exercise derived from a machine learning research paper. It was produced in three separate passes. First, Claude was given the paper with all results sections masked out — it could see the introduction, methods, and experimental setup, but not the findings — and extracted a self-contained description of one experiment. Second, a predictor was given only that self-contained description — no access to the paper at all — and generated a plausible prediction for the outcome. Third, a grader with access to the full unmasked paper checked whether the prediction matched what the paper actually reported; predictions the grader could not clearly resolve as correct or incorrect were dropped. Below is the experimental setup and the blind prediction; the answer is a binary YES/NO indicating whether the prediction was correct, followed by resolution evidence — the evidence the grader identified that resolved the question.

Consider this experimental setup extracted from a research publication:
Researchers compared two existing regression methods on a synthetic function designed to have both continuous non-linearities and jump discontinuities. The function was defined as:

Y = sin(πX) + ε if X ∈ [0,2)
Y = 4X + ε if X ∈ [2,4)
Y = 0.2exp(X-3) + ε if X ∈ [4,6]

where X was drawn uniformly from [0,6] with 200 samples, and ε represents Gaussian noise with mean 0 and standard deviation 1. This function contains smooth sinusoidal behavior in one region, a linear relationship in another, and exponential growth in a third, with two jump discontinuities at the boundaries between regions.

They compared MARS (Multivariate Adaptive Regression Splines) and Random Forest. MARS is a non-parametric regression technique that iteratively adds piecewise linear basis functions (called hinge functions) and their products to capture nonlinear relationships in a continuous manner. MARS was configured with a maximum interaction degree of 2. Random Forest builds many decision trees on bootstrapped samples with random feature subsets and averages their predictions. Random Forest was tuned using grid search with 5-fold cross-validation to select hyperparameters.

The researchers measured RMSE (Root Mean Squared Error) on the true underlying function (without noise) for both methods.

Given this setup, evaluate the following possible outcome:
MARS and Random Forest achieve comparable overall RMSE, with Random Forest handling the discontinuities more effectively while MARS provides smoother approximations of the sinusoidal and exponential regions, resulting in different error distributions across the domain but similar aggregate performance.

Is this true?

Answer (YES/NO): NO